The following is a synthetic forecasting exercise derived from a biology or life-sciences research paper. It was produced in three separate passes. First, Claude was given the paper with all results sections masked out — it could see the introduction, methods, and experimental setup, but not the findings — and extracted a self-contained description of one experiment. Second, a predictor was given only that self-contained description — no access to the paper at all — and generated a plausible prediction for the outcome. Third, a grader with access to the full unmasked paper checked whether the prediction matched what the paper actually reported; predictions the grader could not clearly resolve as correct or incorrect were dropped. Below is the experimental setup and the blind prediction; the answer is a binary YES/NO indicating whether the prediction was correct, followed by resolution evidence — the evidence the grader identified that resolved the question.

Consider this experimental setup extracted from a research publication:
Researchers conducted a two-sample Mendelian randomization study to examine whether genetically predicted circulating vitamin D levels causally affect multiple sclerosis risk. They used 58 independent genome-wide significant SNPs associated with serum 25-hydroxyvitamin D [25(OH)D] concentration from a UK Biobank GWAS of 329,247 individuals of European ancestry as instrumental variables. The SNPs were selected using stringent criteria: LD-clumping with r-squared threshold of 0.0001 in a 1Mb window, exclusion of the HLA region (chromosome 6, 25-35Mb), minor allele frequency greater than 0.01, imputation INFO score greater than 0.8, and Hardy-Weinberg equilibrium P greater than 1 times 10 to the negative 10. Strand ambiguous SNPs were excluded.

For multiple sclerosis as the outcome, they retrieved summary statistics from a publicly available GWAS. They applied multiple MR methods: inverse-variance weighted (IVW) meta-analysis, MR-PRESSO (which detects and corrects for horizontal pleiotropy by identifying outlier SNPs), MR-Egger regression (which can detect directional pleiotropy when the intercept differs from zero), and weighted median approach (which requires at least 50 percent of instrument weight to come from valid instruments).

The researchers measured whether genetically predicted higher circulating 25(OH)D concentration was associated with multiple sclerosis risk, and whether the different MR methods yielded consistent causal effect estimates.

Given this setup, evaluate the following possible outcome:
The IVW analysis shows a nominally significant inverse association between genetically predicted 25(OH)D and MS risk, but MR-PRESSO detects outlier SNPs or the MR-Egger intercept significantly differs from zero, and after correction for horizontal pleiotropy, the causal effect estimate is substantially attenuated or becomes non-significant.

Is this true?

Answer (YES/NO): NO